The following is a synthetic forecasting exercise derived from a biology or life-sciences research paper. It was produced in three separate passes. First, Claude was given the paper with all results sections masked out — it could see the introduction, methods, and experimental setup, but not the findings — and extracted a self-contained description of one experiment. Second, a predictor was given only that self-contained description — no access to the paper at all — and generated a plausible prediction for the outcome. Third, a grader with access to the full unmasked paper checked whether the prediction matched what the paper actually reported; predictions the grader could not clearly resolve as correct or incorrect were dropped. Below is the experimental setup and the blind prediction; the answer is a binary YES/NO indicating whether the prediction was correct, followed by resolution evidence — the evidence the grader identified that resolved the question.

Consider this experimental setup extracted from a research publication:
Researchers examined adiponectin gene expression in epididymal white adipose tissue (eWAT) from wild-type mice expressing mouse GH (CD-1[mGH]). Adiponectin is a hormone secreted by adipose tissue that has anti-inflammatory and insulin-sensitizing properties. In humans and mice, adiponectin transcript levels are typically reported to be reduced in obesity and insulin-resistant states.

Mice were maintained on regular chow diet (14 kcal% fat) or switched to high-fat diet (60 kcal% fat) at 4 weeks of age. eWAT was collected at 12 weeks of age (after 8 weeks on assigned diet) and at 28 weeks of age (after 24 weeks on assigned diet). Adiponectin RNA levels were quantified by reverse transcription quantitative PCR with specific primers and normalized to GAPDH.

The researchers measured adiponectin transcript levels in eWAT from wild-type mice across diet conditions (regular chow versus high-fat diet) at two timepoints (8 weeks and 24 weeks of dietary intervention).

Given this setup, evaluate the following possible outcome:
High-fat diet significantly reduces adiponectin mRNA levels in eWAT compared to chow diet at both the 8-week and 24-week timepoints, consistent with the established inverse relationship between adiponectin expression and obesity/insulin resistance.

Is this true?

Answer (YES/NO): NO